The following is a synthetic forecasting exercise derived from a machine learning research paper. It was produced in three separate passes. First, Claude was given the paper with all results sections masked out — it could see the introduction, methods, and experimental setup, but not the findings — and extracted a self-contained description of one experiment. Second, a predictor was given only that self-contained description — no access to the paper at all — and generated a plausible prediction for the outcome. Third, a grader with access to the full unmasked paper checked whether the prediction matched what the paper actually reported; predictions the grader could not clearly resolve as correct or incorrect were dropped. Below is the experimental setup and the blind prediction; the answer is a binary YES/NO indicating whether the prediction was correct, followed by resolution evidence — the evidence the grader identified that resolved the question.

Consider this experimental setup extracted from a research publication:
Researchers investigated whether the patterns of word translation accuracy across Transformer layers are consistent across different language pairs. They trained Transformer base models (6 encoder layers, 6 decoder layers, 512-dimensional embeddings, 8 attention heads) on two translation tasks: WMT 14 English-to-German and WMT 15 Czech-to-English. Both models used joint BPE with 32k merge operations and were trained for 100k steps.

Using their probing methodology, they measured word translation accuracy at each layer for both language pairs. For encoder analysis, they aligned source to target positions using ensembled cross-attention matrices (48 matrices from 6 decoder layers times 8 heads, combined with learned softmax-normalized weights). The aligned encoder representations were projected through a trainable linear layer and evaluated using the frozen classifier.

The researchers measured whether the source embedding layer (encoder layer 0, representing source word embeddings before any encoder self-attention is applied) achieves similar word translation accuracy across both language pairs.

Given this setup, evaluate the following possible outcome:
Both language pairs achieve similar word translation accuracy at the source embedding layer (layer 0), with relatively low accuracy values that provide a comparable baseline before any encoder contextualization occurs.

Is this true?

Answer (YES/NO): NO